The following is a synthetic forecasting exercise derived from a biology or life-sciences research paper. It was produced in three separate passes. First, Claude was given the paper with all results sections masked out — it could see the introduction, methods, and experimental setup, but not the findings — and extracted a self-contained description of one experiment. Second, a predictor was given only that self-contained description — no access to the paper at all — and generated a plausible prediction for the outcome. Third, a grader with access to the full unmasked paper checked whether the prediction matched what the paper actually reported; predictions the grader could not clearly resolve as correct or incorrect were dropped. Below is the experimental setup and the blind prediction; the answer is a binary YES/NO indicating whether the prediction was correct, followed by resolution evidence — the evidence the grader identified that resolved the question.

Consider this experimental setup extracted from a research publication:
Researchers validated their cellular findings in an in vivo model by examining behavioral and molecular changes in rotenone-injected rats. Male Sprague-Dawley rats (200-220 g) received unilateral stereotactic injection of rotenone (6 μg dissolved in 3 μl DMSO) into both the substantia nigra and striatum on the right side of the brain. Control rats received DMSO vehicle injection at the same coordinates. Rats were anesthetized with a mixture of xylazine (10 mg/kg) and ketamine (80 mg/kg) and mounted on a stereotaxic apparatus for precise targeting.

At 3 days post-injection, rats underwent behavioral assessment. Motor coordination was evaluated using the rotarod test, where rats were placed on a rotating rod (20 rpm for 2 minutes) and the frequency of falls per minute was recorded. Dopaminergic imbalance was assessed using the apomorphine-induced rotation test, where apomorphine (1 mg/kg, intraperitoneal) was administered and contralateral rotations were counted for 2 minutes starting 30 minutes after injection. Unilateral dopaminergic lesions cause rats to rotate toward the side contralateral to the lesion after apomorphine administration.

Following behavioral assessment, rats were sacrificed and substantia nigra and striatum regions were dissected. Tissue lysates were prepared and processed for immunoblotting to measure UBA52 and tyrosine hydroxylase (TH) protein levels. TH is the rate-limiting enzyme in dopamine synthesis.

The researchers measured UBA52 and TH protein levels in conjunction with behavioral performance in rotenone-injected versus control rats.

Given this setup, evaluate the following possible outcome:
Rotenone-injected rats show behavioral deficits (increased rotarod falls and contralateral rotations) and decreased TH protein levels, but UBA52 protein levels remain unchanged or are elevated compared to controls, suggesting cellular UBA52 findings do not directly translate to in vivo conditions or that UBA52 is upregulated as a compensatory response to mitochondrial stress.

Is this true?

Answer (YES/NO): NO